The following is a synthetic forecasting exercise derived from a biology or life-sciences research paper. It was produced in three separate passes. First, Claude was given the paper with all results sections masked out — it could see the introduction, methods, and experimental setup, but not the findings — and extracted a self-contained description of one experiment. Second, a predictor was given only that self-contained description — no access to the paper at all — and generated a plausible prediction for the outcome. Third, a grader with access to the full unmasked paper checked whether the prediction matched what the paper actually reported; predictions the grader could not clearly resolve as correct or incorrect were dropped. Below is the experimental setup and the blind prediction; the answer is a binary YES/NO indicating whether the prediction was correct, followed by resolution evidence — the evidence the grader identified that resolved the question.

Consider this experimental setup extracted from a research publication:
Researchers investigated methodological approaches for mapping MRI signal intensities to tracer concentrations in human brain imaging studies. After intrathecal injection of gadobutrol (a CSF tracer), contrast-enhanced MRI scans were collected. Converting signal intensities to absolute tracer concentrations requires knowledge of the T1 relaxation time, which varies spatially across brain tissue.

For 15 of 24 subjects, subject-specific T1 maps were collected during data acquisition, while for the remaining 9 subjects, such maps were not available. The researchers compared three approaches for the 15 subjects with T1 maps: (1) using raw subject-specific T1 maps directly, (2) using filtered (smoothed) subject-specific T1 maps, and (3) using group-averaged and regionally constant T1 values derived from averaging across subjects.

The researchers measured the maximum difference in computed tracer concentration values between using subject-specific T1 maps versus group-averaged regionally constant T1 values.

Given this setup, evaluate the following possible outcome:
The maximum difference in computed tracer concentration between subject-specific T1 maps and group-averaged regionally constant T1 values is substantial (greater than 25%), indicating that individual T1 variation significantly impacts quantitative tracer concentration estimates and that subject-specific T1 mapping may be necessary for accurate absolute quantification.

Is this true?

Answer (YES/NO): NO